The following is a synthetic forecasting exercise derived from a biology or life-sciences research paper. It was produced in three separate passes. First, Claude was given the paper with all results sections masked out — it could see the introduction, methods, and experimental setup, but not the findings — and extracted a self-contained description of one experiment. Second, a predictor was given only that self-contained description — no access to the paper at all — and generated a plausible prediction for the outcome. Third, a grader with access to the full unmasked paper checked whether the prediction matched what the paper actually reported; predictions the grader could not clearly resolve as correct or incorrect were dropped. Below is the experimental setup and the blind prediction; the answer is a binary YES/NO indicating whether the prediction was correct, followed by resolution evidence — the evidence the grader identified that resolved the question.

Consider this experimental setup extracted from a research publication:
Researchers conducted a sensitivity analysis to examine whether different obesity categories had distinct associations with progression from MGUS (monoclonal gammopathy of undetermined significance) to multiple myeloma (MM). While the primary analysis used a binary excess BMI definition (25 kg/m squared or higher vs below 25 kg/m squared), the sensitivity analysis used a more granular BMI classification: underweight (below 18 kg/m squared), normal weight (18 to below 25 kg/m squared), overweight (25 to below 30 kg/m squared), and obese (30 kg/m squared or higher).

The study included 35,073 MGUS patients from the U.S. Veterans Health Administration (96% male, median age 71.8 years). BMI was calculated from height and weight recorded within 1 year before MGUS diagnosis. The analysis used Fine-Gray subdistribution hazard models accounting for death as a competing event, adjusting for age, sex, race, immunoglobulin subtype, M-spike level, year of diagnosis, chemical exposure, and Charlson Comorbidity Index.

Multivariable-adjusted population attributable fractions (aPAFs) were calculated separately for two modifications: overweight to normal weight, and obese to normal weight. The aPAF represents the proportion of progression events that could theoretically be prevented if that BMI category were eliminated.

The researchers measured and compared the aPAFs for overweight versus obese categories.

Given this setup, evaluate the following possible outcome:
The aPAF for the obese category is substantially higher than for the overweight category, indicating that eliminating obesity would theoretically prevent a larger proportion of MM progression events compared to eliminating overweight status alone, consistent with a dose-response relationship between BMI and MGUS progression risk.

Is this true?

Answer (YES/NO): NO